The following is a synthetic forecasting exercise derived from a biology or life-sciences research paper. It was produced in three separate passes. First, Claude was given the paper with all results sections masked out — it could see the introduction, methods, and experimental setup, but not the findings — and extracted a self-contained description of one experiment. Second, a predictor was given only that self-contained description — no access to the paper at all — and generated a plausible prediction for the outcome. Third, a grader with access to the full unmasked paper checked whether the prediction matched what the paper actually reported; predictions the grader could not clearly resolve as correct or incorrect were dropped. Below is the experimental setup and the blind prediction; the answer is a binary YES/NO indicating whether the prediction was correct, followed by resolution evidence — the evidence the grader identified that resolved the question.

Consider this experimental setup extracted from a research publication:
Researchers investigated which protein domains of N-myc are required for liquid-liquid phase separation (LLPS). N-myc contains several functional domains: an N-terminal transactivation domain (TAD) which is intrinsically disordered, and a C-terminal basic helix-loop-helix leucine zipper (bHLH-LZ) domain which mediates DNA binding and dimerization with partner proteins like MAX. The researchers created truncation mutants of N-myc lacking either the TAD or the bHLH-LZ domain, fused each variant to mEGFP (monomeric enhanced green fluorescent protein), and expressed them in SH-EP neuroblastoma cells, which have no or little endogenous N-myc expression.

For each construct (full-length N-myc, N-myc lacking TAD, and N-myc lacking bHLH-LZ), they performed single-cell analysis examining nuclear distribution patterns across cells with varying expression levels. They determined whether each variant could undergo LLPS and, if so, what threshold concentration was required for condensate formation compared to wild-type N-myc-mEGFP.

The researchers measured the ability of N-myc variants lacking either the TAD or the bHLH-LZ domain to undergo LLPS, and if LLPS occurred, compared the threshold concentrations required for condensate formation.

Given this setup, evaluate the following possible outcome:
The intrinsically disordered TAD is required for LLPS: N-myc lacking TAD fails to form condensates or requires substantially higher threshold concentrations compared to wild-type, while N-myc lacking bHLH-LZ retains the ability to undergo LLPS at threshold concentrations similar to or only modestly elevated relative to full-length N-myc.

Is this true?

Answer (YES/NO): YES